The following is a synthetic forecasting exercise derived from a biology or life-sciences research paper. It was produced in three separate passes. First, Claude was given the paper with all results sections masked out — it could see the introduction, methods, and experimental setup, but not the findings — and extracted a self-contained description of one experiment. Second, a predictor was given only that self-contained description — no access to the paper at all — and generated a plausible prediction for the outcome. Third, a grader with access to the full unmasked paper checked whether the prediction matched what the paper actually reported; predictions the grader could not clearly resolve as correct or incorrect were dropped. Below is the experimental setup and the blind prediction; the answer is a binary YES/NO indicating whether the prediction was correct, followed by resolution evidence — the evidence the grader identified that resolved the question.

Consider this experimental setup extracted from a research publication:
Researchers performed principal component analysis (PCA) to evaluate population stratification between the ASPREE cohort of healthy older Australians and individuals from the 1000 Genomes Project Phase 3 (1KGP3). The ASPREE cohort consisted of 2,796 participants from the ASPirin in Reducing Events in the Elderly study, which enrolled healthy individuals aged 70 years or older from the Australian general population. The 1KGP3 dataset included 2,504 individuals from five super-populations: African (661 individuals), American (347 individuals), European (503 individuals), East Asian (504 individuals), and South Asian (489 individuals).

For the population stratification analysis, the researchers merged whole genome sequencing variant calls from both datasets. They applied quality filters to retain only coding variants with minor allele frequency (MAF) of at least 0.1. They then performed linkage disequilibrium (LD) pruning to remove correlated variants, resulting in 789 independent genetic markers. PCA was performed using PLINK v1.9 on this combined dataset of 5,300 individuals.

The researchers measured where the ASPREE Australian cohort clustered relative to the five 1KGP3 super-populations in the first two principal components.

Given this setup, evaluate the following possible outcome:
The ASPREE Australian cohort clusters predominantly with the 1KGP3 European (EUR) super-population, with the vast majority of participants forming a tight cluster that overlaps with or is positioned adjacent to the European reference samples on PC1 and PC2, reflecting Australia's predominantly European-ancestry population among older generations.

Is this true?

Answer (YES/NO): YES